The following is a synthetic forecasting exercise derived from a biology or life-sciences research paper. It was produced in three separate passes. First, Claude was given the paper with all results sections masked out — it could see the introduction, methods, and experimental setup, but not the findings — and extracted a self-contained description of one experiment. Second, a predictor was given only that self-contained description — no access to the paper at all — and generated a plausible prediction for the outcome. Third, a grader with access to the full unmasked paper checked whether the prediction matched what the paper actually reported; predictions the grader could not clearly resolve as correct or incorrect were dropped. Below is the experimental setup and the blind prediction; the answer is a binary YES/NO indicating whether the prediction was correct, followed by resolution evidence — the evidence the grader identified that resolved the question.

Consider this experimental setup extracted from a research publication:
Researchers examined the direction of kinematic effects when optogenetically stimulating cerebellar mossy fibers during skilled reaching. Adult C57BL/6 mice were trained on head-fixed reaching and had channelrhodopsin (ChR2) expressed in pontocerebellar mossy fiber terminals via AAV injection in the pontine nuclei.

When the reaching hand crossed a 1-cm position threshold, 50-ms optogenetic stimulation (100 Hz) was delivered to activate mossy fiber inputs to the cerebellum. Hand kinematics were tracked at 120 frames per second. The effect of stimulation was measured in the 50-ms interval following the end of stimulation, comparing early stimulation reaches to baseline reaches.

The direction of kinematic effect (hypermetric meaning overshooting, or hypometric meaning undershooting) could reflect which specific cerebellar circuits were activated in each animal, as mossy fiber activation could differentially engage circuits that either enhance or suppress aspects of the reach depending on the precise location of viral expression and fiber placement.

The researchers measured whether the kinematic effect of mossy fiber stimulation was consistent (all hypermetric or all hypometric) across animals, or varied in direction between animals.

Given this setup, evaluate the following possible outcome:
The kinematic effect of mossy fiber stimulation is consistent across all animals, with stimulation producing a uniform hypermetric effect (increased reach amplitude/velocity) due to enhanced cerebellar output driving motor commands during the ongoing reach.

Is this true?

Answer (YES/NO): NO